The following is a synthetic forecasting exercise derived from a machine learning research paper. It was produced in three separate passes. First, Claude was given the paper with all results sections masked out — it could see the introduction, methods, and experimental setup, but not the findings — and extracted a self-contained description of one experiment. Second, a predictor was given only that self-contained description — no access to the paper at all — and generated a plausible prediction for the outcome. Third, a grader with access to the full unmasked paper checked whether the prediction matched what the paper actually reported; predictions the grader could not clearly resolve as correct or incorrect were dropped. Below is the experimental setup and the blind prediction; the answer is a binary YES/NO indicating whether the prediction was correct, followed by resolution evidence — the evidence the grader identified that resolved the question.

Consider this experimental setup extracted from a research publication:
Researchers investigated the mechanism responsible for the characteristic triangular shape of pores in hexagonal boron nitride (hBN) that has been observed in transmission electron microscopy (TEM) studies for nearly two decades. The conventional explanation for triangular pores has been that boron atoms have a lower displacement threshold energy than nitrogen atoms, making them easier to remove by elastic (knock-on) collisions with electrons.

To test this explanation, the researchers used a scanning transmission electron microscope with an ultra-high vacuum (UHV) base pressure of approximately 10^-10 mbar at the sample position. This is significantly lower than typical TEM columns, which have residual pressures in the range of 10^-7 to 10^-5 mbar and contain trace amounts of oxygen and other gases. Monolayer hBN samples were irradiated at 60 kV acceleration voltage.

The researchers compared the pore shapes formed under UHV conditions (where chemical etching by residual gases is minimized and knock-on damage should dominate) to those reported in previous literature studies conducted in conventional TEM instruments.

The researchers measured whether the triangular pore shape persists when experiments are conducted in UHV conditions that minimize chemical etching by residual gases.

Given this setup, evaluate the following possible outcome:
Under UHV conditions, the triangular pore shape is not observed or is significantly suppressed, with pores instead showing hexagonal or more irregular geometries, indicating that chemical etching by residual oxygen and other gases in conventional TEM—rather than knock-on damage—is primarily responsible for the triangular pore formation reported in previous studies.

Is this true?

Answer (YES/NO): NO